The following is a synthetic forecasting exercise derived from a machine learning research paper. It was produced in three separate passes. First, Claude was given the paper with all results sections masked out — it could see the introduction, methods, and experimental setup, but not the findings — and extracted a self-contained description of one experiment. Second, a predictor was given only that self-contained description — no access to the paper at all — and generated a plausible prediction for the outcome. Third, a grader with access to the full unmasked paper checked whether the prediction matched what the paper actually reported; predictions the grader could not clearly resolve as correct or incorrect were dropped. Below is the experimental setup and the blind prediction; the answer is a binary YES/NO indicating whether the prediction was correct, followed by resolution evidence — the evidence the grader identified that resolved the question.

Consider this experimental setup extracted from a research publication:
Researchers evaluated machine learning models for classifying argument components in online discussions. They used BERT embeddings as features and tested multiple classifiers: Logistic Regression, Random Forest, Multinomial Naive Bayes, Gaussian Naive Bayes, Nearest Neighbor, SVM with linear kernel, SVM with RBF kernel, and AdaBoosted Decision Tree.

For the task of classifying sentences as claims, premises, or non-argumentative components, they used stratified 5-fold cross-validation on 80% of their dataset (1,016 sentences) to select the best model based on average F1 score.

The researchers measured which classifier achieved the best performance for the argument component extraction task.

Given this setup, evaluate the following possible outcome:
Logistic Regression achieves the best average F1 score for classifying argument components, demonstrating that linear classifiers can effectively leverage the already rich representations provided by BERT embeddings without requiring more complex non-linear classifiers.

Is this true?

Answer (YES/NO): YES